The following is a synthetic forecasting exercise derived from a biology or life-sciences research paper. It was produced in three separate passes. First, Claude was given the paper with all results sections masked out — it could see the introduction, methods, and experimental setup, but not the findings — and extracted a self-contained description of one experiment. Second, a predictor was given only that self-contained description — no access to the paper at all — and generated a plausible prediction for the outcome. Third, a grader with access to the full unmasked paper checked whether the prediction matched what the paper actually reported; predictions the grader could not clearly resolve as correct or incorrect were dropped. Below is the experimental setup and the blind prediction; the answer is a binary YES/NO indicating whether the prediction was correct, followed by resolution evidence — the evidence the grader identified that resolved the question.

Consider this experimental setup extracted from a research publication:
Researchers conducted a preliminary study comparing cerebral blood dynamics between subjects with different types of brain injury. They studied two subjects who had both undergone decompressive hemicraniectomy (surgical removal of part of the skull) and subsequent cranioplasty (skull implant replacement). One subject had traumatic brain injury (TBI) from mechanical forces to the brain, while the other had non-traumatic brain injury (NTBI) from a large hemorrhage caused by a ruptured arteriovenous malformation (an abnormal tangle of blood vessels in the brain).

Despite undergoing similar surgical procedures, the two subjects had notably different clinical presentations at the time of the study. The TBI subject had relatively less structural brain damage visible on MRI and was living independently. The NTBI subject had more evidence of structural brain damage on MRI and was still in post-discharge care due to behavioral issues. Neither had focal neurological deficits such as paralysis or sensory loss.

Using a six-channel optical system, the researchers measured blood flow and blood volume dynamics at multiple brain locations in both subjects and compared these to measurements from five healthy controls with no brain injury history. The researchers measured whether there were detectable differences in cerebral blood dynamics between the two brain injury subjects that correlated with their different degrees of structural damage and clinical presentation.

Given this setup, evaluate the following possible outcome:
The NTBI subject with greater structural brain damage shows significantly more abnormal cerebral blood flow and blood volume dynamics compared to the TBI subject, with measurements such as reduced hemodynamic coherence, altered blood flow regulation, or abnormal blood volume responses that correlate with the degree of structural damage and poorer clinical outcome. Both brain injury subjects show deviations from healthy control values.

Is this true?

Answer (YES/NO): YES